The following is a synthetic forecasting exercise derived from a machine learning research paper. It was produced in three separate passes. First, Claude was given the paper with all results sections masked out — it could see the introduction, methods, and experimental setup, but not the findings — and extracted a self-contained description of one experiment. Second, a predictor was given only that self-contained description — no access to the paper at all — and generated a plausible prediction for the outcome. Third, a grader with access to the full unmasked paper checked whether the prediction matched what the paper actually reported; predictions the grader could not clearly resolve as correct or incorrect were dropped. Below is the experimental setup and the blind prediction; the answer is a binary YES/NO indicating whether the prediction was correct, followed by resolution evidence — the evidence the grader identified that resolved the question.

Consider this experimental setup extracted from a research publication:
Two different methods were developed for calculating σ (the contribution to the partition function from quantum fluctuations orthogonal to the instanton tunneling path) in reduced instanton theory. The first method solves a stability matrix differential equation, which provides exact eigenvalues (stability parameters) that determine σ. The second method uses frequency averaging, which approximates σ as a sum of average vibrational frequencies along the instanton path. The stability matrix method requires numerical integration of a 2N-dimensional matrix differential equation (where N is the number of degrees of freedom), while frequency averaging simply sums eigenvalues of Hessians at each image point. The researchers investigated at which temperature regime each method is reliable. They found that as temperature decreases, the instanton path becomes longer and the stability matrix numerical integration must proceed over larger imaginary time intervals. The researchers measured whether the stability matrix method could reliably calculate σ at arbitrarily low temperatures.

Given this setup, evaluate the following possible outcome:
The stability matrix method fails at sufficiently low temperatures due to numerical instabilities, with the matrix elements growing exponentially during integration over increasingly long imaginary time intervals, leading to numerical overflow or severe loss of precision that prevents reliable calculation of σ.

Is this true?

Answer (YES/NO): NO